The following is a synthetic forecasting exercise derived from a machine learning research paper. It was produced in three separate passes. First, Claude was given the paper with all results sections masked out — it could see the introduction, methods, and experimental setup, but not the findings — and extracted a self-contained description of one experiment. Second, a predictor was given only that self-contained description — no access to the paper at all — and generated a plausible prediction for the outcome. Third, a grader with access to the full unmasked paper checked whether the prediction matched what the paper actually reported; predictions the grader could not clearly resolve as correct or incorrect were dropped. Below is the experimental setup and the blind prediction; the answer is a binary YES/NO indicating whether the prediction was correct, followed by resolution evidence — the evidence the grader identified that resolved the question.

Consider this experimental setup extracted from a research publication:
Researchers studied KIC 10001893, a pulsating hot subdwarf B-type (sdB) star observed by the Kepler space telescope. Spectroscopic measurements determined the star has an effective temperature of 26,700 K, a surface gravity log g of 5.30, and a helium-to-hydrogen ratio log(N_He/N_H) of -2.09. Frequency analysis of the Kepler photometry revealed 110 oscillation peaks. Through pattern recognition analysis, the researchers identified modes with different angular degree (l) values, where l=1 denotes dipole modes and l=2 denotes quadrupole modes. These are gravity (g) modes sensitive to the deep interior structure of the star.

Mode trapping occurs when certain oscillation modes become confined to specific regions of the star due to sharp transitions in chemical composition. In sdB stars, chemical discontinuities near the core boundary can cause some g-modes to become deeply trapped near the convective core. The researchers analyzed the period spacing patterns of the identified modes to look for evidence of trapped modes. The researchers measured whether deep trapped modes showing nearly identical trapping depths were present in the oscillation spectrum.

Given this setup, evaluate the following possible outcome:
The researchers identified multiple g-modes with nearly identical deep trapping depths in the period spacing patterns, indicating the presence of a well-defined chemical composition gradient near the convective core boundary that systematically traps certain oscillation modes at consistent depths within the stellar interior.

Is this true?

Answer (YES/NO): YES